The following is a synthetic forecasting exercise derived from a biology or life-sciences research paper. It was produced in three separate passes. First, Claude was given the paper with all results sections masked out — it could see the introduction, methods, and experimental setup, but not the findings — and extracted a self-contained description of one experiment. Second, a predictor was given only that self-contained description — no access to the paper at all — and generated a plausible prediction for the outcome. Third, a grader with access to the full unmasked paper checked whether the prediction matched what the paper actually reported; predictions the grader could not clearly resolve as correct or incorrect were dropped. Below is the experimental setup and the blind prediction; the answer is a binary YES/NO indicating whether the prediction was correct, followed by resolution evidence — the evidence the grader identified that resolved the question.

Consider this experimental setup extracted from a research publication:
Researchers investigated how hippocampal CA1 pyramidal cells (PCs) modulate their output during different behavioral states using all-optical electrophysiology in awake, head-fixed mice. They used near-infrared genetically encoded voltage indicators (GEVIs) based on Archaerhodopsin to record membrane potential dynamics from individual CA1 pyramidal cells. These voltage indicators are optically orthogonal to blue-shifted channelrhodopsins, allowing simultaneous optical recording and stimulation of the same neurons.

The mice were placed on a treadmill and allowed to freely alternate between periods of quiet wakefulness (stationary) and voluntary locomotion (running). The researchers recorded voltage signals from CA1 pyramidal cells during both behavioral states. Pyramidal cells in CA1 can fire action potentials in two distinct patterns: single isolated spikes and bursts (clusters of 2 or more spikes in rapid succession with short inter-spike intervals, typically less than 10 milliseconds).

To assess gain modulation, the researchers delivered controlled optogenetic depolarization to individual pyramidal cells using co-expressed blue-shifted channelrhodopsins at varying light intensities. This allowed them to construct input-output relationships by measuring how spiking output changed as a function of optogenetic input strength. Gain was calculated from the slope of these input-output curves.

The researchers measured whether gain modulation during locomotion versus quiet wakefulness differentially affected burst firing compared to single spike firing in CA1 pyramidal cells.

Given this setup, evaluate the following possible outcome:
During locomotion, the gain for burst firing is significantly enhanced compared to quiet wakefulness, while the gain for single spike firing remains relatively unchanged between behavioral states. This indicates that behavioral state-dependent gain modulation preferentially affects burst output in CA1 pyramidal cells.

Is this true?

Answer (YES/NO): NO